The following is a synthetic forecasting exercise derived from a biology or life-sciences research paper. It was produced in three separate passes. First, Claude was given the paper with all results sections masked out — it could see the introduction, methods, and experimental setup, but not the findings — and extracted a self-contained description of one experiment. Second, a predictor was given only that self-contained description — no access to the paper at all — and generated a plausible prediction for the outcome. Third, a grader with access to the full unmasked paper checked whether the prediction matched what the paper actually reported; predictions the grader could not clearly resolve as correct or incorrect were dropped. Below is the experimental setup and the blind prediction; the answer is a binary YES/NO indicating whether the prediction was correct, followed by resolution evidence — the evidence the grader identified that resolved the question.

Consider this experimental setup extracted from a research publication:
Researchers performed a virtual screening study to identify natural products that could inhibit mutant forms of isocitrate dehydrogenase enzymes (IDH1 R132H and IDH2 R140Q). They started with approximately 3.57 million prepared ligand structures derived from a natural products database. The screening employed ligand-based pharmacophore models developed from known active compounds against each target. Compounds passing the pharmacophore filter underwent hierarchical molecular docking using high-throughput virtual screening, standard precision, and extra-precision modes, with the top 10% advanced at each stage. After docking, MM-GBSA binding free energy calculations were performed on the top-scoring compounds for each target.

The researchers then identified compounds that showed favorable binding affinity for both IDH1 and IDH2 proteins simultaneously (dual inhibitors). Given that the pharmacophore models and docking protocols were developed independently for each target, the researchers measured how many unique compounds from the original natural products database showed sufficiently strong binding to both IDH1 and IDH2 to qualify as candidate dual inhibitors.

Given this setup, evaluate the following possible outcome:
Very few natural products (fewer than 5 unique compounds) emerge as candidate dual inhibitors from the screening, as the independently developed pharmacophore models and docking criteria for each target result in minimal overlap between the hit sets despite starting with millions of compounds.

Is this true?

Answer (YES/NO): YES